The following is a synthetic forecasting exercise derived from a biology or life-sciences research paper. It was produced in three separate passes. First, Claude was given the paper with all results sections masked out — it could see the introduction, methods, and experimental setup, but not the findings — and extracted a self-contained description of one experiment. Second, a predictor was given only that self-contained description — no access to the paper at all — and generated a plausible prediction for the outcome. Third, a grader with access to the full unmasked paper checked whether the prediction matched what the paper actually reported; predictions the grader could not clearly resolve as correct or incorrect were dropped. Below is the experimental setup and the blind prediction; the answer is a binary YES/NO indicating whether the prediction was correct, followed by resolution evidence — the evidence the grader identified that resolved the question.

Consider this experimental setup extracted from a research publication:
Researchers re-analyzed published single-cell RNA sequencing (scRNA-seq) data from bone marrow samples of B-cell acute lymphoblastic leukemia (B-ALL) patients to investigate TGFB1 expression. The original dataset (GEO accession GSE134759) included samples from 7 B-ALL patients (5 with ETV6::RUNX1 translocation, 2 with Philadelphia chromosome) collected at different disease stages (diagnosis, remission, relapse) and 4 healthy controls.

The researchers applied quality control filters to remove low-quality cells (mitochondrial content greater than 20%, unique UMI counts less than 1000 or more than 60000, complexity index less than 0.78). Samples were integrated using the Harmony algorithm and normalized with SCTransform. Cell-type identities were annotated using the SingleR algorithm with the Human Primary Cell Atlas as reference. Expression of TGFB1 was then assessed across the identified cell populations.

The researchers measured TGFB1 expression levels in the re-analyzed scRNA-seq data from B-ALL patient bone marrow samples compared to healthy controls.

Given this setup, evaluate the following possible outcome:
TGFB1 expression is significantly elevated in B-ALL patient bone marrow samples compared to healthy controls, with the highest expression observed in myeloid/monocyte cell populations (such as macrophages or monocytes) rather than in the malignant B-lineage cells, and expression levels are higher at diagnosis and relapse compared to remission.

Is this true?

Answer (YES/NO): NO